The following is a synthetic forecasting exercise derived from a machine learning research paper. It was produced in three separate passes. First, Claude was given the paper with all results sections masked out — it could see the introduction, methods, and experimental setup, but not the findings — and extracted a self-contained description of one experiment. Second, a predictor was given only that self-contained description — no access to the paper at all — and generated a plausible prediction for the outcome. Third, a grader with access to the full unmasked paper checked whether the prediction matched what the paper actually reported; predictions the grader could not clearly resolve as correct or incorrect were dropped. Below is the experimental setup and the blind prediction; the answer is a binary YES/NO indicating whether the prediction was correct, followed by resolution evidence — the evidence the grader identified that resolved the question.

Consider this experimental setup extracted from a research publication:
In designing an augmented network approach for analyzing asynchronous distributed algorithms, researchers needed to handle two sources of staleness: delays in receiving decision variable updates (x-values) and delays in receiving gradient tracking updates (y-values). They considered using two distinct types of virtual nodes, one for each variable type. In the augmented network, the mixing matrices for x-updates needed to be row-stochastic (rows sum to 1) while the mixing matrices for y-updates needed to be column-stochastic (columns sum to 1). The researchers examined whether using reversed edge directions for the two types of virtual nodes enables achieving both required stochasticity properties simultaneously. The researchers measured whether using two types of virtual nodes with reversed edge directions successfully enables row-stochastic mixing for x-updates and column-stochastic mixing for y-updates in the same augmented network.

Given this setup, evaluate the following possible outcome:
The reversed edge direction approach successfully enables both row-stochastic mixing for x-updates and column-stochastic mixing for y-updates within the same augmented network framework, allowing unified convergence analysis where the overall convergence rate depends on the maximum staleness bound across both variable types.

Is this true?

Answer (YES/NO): NO